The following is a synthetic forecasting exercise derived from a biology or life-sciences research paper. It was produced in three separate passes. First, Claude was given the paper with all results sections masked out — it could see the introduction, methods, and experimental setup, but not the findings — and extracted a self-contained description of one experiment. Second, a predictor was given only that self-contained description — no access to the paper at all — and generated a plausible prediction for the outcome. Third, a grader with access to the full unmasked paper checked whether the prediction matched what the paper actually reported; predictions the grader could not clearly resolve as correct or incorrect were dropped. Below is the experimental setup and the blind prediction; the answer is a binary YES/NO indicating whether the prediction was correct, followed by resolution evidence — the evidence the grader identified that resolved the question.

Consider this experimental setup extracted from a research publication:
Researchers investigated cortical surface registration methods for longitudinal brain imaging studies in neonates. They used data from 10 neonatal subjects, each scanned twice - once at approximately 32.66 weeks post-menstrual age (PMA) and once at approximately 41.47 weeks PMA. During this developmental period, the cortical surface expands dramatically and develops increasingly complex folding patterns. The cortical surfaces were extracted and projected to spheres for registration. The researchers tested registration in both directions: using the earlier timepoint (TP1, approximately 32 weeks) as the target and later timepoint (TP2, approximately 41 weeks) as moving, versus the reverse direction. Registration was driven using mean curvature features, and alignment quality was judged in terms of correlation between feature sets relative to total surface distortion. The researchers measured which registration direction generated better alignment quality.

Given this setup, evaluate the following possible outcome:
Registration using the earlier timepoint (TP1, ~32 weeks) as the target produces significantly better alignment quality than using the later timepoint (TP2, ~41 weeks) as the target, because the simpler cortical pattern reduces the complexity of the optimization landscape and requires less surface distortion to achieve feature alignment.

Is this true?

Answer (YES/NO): YES